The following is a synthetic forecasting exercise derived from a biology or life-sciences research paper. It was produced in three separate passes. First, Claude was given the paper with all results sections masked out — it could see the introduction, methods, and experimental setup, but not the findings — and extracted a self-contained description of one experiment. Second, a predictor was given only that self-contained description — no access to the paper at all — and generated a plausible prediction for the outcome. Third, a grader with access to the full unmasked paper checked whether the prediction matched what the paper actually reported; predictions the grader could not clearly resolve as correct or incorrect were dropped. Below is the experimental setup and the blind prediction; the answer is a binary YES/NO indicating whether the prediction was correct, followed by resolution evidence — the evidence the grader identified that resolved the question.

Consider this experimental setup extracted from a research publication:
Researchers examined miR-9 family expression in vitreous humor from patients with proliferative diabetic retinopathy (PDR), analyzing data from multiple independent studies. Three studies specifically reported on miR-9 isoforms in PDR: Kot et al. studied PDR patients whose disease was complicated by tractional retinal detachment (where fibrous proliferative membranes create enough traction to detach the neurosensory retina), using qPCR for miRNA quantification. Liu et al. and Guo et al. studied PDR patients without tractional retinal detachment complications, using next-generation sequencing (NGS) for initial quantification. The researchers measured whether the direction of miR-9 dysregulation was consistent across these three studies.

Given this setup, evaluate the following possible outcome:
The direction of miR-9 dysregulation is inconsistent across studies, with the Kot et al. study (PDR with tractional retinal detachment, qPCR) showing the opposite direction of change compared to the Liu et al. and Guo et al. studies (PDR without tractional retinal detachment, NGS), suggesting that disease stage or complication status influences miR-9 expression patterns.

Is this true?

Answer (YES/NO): YES